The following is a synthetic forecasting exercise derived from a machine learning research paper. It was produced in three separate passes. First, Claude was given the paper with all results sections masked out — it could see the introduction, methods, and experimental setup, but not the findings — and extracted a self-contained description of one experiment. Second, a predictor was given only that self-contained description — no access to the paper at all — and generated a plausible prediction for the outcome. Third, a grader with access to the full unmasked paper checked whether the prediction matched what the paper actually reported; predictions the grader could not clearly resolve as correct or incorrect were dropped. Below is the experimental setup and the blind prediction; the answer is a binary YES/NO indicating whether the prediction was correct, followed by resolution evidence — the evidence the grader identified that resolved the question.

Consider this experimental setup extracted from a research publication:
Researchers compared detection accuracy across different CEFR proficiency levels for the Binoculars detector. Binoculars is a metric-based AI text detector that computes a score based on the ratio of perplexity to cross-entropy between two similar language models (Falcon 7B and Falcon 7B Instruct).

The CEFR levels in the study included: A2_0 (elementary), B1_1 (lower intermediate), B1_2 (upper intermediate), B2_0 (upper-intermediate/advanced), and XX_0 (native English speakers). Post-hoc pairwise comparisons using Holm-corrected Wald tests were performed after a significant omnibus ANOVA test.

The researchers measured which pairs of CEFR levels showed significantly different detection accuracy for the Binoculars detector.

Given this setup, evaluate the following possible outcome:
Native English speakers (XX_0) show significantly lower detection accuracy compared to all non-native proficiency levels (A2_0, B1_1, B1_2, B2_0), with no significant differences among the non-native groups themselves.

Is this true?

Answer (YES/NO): YES